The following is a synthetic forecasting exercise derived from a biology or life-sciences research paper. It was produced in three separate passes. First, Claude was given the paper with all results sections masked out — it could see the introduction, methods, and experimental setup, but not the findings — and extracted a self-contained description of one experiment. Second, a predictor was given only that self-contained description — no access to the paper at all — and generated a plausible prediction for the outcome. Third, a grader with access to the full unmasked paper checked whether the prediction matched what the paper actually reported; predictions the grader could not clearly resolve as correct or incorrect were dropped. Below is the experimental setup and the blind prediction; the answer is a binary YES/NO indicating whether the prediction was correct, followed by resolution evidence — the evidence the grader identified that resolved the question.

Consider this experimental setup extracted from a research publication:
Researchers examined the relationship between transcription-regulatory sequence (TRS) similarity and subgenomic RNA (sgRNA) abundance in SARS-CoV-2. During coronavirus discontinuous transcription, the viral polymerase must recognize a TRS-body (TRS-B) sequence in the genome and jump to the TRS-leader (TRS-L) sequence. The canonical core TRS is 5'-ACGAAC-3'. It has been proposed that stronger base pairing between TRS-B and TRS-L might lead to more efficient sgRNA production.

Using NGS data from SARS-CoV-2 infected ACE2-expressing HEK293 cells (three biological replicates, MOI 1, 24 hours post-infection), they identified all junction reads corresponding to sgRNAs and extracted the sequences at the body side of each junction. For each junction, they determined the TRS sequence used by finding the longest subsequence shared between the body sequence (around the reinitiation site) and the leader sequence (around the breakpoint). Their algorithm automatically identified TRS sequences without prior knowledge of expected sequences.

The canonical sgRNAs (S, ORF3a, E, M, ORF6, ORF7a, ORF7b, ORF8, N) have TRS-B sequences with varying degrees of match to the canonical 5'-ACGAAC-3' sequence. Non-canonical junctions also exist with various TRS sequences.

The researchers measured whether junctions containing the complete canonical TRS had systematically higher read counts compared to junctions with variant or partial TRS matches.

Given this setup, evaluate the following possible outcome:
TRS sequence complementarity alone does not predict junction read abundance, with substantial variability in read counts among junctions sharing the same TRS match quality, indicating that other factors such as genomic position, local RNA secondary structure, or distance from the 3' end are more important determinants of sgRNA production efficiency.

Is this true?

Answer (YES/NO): NO